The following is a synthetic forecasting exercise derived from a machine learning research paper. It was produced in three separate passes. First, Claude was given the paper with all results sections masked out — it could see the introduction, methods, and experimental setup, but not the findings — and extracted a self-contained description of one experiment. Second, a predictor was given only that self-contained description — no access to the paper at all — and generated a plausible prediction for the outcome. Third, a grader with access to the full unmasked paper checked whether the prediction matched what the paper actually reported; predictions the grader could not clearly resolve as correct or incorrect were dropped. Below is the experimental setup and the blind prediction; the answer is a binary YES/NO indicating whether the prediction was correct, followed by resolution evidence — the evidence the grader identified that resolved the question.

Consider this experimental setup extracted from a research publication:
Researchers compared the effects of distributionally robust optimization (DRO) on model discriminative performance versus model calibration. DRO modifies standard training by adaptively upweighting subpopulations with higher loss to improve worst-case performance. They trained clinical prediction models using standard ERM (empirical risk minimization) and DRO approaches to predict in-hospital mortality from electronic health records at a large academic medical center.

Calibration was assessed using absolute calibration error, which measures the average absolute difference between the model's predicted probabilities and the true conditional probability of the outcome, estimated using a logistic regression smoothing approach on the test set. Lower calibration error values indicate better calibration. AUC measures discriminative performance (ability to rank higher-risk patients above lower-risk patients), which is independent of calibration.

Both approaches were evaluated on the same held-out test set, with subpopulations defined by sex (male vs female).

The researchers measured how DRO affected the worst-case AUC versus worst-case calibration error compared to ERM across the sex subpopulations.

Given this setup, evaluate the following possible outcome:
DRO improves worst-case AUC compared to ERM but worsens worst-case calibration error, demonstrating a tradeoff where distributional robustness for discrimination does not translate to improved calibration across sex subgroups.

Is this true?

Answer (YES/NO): NO